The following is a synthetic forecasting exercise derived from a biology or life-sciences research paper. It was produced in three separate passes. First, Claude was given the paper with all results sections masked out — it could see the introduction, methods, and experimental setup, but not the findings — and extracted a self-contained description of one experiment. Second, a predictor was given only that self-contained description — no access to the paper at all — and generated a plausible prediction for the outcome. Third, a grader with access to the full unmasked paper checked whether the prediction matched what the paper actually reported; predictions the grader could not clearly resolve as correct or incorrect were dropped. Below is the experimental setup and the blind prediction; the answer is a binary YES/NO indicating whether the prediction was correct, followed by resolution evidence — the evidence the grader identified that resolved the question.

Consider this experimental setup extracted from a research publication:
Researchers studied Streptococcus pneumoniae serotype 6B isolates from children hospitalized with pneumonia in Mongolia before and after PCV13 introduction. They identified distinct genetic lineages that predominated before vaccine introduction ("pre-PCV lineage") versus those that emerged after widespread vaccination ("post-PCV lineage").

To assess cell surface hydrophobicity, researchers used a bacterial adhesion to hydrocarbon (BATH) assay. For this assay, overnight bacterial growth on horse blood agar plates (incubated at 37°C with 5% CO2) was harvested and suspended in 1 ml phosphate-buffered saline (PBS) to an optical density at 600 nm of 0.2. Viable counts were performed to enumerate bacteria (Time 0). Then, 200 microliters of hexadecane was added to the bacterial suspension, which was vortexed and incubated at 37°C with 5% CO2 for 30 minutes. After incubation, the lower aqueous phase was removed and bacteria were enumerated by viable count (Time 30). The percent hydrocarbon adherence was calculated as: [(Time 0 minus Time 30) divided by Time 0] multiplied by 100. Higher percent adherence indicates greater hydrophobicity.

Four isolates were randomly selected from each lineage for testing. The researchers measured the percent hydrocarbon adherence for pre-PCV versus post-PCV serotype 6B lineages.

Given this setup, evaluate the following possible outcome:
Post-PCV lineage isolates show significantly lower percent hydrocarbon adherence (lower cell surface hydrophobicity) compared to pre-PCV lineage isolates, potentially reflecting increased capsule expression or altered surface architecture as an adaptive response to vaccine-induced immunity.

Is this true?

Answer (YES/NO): NO